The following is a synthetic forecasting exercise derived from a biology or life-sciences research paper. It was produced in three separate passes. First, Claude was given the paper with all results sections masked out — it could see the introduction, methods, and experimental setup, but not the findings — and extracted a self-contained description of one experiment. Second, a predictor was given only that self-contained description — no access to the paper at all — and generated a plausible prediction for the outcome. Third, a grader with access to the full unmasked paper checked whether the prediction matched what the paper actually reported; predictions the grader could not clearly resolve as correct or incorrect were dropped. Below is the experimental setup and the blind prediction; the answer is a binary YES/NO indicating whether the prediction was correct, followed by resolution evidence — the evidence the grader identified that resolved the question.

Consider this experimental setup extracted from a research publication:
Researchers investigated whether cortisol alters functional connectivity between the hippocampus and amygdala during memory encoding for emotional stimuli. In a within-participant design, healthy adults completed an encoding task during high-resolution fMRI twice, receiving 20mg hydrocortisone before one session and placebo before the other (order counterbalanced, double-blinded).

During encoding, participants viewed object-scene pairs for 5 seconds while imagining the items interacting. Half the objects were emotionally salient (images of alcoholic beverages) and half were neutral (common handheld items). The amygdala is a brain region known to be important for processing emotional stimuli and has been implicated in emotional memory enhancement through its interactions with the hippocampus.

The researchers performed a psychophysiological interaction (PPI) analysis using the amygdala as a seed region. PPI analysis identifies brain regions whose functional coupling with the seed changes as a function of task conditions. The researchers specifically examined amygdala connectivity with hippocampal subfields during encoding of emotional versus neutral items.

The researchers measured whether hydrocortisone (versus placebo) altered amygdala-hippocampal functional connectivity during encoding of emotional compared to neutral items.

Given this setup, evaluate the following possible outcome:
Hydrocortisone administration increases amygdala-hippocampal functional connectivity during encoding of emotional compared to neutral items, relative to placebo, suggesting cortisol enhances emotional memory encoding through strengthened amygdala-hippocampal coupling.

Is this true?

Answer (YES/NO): NO